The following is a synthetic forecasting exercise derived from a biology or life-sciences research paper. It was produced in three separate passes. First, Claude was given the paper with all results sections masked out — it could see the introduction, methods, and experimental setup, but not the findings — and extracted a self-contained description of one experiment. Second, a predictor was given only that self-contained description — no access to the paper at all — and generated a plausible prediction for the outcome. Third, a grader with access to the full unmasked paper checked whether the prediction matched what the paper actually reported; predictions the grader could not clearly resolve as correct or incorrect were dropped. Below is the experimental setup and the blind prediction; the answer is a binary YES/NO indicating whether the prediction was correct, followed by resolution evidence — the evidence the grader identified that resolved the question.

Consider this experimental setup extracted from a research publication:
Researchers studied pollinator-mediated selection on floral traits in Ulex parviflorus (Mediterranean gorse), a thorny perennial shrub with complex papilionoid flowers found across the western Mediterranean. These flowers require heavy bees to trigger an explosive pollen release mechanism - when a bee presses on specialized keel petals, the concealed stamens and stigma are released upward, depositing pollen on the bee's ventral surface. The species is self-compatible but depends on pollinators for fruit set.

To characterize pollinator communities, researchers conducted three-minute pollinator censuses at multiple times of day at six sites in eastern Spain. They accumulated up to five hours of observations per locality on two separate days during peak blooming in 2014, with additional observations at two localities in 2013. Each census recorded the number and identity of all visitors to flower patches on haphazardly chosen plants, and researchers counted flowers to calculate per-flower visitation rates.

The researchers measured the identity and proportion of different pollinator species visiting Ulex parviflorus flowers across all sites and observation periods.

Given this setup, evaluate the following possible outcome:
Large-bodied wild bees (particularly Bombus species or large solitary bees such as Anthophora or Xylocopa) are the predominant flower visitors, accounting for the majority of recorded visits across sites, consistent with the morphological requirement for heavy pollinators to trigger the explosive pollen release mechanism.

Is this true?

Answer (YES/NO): NO